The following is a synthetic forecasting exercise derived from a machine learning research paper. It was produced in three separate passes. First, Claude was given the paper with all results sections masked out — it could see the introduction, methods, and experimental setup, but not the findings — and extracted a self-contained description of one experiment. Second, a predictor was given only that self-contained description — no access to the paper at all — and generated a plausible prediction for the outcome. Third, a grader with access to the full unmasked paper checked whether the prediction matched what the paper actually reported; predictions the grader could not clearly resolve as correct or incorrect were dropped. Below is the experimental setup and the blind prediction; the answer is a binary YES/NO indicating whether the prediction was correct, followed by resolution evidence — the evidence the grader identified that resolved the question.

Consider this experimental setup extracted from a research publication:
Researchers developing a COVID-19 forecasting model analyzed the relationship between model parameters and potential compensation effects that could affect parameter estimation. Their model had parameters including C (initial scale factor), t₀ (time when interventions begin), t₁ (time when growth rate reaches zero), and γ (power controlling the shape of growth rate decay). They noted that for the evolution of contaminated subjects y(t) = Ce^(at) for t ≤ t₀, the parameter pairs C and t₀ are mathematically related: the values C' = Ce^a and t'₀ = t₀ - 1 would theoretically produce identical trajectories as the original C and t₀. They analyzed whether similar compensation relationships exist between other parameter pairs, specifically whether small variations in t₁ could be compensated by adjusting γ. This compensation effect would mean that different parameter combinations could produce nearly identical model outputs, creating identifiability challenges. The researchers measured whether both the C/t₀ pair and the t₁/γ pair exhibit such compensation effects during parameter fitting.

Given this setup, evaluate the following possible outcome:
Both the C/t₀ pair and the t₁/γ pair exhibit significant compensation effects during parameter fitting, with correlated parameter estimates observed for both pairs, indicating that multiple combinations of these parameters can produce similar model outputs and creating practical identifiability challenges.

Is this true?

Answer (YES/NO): YES